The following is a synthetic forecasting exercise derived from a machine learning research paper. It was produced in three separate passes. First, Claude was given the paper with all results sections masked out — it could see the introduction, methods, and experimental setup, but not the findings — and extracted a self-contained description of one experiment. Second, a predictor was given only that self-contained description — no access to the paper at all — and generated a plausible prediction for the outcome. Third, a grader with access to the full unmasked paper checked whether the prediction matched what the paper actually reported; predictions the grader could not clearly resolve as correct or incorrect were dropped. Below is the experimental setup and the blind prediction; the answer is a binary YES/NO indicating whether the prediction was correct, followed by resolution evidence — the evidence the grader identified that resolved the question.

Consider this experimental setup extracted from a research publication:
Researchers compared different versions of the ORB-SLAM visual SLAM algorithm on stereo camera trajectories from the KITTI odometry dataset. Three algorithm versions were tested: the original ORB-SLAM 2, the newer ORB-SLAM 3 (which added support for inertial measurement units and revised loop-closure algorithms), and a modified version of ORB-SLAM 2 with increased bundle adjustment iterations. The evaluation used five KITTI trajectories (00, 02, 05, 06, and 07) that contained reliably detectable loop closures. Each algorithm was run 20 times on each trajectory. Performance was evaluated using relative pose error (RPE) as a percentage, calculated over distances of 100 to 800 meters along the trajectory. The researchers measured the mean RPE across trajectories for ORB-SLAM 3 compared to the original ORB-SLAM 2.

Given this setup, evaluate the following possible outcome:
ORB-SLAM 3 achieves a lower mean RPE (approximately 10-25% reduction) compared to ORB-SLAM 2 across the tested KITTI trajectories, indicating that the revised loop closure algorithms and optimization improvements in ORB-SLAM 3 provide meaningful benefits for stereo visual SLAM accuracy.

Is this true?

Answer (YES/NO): NO